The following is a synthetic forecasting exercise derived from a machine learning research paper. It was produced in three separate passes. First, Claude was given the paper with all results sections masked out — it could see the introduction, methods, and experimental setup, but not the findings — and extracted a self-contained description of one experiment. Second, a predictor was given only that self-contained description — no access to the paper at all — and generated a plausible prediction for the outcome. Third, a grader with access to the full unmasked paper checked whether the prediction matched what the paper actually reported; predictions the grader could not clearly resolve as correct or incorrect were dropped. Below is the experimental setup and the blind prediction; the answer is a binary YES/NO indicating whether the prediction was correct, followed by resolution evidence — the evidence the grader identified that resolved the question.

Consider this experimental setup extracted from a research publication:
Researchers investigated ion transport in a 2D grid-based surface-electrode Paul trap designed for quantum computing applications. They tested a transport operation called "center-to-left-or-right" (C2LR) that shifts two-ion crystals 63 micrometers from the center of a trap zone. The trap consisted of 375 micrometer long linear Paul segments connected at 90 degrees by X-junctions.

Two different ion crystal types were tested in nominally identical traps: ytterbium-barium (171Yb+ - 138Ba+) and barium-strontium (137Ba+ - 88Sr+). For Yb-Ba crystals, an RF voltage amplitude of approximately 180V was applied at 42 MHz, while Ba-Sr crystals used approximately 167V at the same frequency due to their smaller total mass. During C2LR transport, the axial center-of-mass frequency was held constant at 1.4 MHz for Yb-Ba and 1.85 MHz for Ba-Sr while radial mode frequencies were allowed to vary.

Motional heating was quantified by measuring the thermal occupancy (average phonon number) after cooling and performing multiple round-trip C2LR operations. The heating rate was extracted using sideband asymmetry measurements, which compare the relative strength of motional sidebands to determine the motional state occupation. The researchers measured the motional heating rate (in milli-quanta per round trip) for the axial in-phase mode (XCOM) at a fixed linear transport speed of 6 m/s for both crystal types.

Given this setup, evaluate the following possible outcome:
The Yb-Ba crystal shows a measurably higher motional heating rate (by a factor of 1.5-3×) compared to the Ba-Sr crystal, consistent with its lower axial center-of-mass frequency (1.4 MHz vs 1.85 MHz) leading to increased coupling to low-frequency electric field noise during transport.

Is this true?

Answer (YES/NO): NO